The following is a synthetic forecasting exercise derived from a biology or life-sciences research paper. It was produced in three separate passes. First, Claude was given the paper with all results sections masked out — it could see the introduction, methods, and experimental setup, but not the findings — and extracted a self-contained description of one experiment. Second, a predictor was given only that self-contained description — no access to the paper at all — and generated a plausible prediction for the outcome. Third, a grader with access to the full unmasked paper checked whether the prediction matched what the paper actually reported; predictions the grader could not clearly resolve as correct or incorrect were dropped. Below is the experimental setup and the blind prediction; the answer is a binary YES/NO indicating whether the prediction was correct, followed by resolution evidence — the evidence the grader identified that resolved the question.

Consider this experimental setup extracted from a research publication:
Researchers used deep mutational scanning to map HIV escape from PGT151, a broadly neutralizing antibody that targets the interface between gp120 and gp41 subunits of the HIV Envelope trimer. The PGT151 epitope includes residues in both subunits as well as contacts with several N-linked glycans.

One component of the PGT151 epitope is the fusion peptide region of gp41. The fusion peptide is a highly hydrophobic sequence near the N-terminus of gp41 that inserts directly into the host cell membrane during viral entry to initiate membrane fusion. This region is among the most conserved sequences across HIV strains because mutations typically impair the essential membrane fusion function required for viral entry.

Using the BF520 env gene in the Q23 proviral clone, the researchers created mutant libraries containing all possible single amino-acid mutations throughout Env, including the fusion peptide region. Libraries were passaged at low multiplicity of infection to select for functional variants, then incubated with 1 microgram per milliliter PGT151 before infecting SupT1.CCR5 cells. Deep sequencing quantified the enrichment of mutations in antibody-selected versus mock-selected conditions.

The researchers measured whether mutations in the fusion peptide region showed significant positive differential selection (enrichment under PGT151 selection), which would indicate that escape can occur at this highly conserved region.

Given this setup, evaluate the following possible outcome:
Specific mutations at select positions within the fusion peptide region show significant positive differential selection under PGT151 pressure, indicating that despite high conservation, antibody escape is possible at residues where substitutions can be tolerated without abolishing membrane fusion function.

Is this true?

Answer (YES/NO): YES